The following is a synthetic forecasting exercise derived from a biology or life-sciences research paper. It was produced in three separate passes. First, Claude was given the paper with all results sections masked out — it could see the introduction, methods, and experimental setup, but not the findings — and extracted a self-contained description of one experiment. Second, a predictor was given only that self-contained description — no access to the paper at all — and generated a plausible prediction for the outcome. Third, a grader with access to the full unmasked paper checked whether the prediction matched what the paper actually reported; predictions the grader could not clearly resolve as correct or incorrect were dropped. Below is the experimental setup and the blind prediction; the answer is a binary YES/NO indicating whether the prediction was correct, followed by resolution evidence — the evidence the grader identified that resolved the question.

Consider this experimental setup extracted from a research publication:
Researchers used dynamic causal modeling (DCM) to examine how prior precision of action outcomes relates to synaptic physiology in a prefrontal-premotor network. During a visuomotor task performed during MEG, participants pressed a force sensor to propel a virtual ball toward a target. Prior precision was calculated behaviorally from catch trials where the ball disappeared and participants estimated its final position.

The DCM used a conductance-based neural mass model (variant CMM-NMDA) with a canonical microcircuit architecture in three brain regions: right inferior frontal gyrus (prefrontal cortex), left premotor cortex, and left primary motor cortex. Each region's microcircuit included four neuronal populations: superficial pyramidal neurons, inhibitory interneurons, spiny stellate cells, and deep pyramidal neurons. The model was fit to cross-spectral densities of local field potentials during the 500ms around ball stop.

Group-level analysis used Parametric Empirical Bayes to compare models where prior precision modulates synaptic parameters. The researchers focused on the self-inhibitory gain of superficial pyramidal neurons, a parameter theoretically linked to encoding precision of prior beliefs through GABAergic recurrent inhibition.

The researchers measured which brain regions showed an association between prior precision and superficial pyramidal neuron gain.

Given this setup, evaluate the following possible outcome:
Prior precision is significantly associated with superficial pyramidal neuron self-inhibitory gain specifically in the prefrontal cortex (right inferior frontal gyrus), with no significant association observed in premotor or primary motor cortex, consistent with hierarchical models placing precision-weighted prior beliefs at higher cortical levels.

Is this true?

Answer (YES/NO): NO